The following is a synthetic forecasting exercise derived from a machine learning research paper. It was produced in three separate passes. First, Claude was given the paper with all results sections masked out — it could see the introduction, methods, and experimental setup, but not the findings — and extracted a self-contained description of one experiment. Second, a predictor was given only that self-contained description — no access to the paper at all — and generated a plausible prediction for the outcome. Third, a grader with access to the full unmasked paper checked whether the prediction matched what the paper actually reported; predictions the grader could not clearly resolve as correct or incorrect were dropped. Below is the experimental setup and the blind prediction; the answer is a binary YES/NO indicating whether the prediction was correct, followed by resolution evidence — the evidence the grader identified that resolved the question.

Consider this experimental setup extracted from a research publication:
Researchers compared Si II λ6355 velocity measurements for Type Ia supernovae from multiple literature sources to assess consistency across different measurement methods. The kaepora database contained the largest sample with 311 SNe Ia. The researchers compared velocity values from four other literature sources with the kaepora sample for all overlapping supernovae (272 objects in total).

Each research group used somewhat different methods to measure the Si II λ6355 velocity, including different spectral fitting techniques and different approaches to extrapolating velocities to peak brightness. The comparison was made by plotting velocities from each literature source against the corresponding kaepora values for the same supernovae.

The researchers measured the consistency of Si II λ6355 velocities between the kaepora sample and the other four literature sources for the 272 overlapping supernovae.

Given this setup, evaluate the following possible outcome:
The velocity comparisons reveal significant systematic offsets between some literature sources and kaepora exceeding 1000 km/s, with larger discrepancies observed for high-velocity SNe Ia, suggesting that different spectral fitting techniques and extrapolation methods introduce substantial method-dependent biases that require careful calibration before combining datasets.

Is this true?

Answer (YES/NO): NO